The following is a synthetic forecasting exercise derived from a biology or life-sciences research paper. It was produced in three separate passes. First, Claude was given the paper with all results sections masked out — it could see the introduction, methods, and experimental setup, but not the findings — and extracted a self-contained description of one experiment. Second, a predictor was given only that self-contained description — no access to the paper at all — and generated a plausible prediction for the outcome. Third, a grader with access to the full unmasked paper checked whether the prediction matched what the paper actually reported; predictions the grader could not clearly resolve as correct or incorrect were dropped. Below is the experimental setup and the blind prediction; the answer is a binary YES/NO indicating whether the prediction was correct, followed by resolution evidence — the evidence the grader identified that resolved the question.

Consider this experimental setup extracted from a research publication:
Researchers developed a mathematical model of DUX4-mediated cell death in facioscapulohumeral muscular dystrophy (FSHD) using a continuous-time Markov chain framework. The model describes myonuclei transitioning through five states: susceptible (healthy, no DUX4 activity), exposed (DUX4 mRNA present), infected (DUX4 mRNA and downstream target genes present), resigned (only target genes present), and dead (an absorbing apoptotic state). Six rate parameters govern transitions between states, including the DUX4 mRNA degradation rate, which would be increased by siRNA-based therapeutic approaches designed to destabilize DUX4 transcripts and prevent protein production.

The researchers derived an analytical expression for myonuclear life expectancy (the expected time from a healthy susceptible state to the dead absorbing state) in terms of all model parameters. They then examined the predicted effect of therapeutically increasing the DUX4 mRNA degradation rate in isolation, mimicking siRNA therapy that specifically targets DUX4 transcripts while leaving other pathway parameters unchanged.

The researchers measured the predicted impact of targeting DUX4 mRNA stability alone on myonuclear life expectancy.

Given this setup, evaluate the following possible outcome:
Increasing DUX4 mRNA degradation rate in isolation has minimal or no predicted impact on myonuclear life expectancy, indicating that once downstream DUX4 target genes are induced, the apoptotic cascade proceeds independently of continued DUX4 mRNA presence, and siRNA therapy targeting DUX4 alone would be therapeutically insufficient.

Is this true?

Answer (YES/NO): YES